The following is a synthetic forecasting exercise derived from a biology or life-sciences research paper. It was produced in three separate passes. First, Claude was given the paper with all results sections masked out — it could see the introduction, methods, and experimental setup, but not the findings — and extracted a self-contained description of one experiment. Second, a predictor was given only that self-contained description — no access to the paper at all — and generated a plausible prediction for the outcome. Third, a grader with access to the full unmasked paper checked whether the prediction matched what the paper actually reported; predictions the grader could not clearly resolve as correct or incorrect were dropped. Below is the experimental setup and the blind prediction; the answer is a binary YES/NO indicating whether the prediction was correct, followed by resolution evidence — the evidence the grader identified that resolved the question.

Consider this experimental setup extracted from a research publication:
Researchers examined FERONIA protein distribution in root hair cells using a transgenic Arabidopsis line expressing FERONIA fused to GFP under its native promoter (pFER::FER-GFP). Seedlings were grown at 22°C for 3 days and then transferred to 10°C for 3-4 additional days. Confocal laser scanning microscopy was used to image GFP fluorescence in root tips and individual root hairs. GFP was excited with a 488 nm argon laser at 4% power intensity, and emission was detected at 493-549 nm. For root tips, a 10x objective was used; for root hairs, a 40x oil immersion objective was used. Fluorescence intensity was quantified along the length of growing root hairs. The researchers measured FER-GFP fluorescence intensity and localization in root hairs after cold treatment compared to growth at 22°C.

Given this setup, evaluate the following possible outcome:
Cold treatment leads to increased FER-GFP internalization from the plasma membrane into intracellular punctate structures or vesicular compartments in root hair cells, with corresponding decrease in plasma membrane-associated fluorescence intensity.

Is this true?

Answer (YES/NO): NO